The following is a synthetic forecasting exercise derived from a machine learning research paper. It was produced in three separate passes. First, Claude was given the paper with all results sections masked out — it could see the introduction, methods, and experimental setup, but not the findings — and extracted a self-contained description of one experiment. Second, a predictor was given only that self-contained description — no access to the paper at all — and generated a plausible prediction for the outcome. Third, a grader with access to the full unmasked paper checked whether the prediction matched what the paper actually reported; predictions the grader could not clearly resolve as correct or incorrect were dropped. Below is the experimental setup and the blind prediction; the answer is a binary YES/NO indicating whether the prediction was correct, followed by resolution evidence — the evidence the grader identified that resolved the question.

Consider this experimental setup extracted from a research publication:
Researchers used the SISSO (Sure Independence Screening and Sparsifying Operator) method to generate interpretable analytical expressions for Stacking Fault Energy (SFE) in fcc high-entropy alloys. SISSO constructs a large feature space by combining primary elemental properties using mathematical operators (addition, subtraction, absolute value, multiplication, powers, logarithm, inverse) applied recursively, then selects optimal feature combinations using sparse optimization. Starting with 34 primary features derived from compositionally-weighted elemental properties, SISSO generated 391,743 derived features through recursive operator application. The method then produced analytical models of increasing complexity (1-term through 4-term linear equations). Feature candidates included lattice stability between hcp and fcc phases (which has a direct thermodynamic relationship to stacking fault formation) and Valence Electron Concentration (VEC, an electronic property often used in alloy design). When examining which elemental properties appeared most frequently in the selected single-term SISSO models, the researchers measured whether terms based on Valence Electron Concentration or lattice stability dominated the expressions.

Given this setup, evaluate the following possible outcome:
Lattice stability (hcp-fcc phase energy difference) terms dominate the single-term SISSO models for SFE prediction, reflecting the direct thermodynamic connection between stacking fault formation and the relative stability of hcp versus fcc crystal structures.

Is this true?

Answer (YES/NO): NO